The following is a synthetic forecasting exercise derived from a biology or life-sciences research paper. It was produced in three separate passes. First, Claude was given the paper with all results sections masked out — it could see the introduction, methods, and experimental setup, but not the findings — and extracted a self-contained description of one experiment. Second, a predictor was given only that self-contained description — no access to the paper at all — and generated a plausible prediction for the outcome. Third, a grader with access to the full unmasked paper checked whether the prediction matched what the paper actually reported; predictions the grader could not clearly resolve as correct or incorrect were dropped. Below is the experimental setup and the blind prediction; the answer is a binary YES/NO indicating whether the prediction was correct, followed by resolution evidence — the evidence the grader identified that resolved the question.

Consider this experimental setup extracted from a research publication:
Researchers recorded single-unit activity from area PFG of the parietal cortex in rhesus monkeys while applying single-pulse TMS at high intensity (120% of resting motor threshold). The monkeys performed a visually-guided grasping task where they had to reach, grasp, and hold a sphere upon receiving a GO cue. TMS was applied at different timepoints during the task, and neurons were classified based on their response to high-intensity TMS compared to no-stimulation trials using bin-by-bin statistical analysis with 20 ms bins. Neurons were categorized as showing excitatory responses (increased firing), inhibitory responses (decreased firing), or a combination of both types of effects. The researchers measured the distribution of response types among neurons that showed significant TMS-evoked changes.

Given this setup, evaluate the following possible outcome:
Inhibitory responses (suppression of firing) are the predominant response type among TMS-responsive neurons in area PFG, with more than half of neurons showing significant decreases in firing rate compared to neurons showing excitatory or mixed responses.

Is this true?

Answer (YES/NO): NO